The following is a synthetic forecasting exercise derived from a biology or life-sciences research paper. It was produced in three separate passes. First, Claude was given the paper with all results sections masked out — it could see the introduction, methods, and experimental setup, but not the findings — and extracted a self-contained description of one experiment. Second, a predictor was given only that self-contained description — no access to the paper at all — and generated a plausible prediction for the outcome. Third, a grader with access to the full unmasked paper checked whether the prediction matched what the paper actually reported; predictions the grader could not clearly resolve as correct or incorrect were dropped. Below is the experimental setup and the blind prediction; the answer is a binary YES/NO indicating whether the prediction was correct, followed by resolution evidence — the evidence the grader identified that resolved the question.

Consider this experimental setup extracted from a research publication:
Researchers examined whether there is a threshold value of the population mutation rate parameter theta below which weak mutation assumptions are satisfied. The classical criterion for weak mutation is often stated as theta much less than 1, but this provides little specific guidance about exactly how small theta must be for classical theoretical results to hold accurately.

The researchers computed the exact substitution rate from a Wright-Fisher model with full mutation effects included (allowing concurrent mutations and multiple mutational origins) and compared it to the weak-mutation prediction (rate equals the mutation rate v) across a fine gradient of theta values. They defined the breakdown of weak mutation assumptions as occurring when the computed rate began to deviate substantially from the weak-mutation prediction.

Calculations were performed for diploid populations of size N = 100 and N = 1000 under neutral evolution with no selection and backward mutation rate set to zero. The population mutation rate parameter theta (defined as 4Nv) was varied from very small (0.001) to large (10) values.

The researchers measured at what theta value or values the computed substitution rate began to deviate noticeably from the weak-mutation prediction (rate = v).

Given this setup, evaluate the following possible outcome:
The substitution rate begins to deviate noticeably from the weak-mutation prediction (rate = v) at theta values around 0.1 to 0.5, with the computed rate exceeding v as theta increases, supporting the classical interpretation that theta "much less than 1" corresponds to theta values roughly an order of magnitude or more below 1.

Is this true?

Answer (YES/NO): NO